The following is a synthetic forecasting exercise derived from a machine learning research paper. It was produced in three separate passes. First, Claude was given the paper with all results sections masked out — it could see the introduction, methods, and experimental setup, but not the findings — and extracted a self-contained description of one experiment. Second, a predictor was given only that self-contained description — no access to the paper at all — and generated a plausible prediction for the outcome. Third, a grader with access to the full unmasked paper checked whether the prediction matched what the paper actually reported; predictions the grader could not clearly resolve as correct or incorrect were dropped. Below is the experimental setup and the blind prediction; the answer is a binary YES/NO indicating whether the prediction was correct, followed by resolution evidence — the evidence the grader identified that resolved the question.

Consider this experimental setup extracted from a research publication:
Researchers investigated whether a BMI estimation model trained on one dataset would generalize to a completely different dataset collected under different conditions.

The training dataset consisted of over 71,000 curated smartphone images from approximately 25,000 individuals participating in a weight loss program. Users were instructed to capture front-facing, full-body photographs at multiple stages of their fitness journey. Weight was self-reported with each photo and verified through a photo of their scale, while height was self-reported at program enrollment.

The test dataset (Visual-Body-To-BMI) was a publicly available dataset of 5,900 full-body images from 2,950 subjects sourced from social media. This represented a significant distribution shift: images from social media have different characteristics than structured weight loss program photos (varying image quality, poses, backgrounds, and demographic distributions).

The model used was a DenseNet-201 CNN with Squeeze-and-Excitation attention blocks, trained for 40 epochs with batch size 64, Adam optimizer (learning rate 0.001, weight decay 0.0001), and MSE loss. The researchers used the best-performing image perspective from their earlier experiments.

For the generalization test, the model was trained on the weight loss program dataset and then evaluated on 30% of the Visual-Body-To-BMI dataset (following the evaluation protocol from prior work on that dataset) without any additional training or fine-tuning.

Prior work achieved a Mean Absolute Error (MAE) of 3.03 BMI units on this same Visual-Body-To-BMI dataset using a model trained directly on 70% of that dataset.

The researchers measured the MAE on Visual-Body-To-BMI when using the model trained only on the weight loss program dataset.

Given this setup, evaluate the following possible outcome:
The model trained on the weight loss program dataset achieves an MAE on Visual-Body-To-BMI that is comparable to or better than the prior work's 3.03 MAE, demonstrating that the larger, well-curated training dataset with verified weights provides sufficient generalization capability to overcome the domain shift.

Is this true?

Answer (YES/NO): NO